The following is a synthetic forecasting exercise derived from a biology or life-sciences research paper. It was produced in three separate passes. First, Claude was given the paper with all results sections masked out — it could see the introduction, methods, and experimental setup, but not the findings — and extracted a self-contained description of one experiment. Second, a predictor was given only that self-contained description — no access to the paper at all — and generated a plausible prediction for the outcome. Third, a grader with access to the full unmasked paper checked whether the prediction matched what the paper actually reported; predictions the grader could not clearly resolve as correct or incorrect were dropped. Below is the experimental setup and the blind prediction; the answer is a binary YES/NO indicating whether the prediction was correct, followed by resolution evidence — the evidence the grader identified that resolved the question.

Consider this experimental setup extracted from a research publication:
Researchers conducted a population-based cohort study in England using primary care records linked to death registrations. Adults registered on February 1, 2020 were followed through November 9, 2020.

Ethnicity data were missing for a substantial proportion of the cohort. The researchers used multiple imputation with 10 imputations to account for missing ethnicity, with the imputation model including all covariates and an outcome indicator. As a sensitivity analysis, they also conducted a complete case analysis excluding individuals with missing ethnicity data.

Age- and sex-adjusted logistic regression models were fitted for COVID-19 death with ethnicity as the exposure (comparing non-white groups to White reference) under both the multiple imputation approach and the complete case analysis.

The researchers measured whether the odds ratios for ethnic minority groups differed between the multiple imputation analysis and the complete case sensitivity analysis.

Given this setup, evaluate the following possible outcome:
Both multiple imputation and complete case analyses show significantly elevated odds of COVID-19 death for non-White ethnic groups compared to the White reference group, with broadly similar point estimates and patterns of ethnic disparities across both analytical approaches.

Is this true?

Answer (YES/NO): YES